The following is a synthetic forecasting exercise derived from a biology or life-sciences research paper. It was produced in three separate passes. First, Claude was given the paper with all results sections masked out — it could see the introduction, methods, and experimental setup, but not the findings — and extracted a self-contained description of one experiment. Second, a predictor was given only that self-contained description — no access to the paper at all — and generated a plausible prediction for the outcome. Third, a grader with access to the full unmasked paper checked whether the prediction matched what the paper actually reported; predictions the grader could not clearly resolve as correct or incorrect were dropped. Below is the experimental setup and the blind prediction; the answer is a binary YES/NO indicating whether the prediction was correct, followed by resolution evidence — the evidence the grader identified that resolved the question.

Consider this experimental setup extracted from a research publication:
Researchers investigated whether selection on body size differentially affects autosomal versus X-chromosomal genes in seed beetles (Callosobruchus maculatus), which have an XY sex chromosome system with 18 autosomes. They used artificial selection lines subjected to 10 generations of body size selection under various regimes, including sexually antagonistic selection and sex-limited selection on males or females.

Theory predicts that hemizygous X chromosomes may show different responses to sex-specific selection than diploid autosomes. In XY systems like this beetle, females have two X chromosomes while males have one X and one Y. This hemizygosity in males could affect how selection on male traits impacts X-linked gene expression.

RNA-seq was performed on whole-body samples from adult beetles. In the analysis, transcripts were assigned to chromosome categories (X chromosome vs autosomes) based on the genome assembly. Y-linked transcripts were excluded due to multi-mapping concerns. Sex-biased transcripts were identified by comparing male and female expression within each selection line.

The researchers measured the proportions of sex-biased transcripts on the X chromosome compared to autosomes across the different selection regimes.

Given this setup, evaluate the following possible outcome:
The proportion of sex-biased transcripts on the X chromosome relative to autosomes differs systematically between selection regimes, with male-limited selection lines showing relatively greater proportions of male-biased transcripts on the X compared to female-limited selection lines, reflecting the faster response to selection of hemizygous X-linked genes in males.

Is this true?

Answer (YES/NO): NO